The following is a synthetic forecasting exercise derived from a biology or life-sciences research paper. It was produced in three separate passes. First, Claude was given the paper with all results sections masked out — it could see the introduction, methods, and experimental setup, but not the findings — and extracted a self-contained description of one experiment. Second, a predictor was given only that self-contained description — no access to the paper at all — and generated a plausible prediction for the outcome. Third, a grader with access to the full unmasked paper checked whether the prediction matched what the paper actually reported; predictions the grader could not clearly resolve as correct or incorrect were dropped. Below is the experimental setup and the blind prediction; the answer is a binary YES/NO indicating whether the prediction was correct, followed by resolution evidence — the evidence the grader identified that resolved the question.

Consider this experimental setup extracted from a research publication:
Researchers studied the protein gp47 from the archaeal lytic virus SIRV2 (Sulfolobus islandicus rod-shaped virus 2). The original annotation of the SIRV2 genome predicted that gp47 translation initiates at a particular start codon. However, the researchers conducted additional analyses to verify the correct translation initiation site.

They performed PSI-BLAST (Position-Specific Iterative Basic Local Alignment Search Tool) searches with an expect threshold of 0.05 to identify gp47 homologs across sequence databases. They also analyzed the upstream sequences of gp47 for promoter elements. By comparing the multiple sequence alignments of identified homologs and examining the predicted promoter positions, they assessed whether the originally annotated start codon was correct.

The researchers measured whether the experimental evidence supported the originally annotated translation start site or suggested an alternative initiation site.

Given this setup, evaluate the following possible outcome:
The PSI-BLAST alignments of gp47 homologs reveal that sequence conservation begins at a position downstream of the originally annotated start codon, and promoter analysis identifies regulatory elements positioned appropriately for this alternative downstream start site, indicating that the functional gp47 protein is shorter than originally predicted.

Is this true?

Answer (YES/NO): YES